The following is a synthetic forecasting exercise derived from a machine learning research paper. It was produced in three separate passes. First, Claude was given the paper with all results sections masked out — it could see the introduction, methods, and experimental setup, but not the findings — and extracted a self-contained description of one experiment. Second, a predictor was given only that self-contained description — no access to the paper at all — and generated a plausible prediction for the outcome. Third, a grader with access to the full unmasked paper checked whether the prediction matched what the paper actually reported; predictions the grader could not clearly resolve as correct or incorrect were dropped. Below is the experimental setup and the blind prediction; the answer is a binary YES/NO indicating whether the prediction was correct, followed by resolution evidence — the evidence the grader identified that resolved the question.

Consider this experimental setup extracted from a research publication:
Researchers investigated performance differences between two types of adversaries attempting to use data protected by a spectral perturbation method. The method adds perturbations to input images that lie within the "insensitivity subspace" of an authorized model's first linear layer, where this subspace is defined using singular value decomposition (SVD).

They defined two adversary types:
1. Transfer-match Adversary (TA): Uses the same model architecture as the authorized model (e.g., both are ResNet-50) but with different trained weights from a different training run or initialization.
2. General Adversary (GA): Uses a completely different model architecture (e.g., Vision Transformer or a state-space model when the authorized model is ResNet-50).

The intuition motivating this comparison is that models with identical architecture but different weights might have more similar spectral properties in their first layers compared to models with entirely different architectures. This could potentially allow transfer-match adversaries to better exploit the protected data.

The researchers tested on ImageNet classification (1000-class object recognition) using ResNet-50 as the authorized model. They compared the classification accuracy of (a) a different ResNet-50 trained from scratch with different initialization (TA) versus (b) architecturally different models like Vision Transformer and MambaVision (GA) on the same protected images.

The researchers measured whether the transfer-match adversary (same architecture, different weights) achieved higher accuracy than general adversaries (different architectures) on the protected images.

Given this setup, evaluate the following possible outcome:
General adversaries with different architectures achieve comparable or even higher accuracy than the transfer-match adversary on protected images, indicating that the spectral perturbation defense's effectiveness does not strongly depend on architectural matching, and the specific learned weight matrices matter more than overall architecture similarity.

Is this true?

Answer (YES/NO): NO